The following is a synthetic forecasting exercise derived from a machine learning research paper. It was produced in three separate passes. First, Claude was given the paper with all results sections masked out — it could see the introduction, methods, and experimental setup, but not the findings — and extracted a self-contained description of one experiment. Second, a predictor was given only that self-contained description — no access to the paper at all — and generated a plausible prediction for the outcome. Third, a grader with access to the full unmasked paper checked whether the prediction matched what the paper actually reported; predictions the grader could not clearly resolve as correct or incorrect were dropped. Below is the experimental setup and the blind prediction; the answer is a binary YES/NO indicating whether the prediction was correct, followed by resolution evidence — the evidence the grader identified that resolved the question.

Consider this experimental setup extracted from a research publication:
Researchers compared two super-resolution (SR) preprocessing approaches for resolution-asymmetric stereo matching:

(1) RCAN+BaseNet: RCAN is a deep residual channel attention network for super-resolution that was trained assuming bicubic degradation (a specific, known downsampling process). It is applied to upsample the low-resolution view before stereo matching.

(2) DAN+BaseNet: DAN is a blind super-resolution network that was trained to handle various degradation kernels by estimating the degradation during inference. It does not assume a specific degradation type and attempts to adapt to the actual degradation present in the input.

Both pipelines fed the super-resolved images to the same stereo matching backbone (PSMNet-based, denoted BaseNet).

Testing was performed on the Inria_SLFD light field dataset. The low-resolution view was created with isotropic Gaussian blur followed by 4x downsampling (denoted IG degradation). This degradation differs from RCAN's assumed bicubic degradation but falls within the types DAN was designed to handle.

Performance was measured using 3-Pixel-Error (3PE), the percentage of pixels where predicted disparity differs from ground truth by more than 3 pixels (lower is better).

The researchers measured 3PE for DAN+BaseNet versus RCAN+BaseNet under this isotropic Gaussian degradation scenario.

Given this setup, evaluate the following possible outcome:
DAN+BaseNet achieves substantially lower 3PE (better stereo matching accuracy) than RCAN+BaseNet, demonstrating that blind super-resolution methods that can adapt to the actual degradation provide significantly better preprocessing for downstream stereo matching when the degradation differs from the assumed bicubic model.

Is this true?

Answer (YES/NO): YES